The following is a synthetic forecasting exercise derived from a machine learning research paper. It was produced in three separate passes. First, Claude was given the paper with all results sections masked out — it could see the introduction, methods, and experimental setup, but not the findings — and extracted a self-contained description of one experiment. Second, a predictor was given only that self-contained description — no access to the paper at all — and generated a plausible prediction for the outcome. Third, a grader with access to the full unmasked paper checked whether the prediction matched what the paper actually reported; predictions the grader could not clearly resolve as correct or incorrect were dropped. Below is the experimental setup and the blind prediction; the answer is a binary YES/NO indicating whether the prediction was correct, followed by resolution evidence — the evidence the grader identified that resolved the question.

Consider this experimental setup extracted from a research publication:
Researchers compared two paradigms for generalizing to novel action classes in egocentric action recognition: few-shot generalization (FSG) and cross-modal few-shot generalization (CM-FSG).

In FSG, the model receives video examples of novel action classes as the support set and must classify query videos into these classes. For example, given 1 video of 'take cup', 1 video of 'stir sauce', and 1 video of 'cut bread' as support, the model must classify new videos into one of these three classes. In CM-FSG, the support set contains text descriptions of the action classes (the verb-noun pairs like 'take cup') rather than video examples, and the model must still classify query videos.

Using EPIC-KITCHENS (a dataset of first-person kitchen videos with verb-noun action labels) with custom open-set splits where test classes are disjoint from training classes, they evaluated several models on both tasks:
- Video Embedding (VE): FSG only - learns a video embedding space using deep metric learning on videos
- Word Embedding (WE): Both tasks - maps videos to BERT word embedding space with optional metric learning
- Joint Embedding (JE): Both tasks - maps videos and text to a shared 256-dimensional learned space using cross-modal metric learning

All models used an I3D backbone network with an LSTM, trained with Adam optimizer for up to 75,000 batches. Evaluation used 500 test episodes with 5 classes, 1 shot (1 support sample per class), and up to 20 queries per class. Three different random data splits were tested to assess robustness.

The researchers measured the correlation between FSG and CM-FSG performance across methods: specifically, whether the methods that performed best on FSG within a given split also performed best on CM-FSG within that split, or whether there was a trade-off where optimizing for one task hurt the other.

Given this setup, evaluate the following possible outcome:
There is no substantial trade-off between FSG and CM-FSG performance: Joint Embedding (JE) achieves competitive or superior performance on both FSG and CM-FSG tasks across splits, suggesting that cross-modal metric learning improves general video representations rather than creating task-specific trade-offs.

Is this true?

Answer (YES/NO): YES